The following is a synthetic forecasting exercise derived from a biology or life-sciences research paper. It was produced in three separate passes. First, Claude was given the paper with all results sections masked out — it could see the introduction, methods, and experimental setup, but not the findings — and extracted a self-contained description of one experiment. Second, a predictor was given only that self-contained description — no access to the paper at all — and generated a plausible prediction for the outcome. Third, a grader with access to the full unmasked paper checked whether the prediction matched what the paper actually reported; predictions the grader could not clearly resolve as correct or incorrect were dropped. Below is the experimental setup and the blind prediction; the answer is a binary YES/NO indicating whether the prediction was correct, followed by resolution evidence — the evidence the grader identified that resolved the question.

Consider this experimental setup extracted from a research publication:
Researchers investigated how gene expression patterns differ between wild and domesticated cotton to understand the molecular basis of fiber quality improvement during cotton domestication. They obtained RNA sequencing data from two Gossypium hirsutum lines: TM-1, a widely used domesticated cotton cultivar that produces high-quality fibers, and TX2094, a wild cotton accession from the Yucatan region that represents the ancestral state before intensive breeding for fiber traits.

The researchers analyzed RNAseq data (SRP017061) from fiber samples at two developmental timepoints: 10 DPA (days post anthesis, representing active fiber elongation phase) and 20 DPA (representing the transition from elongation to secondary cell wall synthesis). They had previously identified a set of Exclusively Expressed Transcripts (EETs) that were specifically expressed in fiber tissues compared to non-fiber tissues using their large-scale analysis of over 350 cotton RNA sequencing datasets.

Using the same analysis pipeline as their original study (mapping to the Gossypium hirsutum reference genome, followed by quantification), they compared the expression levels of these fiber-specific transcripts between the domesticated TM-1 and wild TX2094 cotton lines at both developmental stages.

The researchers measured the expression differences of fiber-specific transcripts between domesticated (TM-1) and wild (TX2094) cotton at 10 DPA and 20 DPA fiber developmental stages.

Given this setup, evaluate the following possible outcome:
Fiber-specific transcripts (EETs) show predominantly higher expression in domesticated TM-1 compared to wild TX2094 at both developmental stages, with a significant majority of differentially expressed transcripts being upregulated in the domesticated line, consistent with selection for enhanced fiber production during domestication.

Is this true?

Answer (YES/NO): YES